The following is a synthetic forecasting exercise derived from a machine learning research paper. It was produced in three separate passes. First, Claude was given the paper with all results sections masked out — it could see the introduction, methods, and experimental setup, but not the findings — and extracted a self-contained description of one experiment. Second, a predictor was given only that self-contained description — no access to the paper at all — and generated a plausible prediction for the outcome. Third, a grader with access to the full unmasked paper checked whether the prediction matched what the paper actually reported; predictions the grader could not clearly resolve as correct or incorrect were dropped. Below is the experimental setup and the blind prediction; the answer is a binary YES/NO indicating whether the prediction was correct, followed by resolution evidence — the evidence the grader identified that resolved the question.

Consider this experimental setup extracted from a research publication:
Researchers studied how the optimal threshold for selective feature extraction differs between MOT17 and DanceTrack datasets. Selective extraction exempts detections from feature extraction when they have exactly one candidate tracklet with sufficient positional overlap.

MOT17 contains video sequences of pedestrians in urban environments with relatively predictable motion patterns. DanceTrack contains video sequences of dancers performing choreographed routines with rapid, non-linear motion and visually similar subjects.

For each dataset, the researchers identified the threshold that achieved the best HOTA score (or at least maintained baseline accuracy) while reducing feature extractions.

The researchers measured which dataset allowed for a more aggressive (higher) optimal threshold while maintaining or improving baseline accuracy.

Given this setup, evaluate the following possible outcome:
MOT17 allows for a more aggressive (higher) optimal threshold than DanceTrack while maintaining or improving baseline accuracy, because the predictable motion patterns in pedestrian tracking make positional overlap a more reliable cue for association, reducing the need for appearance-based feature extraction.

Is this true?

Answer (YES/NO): NO